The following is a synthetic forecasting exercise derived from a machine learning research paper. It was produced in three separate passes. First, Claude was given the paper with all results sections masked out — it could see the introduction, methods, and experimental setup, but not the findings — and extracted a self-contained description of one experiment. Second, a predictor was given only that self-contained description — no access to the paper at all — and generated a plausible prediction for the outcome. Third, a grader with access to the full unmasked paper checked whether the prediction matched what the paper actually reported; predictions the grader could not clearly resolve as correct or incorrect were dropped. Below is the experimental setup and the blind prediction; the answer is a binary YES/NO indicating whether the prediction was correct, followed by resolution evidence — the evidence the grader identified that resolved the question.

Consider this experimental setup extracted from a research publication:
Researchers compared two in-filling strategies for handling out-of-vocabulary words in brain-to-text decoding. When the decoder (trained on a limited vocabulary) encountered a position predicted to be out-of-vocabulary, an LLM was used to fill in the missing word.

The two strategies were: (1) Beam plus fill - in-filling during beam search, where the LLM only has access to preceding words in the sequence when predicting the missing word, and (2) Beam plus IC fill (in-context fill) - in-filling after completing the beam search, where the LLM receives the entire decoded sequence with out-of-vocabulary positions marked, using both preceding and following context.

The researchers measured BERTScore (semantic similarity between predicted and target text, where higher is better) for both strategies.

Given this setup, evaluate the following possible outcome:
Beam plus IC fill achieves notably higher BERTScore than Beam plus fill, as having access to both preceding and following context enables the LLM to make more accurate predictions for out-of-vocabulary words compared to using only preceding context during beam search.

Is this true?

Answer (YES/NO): NO